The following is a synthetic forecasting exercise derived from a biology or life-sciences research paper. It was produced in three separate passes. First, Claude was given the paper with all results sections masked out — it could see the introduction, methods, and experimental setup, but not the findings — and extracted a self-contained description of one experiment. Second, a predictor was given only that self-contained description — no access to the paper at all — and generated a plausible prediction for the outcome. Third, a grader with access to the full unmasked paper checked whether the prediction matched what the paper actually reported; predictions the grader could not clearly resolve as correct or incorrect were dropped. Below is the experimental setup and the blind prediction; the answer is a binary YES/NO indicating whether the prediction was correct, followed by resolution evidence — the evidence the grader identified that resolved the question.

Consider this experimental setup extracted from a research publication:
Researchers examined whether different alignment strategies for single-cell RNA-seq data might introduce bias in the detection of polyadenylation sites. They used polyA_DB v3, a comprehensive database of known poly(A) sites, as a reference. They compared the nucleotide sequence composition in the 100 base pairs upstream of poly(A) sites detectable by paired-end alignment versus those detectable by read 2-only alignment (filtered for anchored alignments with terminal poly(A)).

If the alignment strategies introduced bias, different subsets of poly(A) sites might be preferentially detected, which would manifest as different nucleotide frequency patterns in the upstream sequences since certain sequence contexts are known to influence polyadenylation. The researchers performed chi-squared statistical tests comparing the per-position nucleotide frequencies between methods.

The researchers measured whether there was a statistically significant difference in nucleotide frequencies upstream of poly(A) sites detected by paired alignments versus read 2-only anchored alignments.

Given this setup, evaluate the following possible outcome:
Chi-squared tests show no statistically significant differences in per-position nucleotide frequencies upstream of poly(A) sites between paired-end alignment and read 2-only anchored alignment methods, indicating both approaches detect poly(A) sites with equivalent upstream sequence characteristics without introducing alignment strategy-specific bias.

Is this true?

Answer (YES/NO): YES